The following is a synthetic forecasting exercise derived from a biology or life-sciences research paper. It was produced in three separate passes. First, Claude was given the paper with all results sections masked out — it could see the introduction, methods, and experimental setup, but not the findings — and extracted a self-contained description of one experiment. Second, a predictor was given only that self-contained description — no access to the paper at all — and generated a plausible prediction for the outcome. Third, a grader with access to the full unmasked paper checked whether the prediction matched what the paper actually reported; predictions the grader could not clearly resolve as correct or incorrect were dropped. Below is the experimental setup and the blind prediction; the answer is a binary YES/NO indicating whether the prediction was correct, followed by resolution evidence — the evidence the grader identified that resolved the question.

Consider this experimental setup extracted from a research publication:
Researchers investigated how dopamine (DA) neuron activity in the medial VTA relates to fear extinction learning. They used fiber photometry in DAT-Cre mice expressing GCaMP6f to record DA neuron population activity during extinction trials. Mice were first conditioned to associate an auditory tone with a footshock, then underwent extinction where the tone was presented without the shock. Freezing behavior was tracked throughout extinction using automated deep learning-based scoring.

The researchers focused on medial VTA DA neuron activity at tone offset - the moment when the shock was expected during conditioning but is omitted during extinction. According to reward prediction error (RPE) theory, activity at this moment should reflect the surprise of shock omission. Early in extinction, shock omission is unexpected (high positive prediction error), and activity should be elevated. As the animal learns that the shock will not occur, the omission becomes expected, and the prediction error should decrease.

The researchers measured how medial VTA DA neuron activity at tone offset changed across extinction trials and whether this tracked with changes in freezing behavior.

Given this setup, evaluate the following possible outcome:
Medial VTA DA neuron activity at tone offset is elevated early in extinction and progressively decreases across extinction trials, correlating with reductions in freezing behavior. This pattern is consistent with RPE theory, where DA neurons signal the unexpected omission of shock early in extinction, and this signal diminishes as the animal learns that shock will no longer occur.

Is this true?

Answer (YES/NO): YES